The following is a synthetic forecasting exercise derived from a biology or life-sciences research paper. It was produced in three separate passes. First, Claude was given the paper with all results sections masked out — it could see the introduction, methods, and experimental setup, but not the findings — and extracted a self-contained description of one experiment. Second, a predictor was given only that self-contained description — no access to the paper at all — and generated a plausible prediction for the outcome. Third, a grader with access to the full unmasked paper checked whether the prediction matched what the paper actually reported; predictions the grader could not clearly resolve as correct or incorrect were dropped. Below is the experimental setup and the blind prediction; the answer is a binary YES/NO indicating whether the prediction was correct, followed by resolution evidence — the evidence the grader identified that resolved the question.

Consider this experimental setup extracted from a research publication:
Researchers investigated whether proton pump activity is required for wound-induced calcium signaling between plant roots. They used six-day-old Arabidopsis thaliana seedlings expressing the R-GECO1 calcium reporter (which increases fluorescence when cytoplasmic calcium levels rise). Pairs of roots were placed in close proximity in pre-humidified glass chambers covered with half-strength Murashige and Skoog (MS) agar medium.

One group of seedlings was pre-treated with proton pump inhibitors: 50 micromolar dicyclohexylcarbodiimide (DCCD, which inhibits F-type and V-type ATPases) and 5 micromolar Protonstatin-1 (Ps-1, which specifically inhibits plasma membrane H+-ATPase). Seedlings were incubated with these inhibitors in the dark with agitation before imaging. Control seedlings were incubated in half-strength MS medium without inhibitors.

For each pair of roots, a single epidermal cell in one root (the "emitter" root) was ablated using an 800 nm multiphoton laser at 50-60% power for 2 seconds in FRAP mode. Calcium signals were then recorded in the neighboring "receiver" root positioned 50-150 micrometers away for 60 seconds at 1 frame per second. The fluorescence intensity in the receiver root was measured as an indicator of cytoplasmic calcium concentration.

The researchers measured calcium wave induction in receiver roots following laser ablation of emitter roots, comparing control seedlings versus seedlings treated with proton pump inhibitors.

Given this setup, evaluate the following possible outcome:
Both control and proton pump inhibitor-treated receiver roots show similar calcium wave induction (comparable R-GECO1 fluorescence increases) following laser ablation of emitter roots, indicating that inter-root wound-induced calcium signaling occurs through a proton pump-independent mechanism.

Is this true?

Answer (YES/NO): NO